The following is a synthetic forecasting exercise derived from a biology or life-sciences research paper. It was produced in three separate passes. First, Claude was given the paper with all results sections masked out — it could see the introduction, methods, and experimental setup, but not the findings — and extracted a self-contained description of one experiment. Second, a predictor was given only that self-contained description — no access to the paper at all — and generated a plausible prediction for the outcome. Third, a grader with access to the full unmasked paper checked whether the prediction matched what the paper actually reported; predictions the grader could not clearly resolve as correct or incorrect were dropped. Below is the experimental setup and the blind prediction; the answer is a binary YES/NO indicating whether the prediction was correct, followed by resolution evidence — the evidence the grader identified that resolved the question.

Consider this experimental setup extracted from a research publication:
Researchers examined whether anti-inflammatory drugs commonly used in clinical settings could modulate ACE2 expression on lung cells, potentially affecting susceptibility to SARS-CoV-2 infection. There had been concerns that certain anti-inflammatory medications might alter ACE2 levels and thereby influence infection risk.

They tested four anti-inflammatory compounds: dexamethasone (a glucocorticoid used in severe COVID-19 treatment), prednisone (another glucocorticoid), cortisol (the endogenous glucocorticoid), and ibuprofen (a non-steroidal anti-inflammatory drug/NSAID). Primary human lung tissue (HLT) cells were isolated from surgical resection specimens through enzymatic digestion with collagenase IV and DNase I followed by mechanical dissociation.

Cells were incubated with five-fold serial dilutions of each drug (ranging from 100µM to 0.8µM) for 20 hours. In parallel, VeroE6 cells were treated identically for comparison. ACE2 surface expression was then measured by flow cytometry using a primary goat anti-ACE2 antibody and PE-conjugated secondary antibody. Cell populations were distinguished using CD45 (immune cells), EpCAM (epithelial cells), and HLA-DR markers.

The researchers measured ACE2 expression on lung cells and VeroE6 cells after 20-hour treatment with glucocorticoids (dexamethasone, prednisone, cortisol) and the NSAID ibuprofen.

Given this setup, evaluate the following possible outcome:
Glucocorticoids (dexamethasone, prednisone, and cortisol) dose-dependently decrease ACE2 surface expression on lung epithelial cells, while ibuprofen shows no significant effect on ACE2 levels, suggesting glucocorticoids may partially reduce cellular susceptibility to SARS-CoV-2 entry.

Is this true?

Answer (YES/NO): NO